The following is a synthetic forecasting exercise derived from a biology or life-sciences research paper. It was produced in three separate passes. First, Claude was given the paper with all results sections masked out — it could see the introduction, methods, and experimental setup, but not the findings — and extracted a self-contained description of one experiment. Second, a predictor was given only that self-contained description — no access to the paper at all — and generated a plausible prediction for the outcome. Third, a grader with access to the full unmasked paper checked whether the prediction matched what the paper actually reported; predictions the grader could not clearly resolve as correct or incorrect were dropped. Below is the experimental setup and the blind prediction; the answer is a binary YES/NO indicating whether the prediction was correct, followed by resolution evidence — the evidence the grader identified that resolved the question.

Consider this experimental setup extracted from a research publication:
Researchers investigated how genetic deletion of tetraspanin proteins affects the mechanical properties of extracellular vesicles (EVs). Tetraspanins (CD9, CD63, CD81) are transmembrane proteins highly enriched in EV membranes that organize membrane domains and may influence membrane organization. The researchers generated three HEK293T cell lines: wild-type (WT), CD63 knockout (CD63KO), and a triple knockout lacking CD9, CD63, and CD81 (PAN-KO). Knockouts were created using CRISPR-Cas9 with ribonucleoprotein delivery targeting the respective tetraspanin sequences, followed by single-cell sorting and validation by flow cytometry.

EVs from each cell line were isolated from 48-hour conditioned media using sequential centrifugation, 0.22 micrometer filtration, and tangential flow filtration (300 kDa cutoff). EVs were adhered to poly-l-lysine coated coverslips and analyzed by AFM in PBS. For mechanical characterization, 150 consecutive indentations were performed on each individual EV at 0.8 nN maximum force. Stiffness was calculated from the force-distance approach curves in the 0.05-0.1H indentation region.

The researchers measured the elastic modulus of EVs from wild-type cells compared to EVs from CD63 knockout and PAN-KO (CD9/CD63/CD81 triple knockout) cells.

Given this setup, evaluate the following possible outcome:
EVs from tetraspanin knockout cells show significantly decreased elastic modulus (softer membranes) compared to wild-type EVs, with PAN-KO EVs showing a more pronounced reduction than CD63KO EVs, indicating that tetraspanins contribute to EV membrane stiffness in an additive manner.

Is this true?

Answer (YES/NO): NO